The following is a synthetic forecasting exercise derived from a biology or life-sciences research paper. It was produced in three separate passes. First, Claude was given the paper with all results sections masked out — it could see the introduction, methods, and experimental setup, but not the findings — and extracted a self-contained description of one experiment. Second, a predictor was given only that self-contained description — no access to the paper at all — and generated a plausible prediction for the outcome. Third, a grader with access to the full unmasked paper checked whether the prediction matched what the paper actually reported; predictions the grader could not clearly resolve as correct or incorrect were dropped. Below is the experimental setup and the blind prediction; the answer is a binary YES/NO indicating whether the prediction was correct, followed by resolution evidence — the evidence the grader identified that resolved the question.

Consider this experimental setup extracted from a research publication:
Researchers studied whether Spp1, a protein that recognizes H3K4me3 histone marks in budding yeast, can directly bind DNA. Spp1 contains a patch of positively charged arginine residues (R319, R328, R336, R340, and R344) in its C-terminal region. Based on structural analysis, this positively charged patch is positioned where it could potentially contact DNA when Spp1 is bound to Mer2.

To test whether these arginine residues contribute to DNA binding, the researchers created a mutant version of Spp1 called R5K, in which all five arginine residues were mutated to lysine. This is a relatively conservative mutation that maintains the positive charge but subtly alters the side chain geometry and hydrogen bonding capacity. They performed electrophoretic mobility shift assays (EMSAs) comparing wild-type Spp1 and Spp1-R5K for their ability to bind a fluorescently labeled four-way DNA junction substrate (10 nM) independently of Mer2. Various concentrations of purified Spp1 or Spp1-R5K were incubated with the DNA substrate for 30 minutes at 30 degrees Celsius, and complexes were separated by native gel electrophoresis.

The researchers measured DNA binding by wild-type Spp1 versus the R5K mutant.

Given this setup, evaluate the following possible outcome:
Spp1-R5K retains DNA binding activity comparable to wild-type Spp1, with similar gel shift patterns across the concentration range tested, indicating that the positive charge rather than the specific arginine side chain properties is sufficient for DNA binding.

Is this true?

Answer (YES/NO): NO